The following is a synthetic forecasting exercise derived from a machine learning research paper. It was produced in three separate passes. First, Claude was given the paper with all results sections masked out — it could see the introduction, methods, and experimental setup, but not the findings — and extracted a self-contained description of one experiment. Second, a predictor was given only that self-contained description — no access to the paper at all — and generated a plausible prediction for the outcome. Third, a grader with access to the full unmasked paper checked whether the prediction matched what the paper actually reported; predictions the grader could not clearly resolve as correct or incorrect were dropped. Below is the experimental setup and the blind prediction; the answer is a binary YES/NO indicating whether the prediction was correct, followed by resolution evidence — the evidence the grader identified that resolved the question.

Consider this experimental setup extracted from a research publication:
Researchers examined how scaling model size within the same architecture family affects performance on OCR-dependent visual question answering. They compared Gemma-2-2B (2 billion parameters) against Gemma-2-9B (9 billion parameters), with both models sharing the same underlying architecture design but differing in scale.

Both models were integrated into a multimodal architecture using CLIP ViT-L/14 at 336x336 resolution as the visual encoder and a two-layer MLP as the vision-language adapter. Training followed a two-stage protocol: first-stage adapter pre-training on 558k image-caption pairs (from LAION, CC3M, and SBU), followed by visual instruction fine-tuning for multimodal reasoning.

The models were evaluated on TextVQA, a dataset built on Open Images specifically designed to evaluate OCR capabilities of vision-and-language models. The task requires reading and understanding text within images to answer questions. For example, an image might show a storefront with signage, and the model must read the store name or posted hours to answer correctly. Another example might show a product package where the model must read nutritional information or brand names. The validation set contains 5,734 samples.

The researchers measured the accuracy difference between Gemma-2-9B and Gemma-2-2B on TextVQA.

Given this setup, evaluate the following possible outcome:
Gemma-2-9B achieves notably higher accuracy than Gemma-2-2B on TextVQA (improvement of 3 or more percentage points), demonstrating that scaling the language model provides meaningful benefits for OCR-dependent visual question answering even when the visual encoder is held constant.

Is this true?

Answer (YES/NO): YES